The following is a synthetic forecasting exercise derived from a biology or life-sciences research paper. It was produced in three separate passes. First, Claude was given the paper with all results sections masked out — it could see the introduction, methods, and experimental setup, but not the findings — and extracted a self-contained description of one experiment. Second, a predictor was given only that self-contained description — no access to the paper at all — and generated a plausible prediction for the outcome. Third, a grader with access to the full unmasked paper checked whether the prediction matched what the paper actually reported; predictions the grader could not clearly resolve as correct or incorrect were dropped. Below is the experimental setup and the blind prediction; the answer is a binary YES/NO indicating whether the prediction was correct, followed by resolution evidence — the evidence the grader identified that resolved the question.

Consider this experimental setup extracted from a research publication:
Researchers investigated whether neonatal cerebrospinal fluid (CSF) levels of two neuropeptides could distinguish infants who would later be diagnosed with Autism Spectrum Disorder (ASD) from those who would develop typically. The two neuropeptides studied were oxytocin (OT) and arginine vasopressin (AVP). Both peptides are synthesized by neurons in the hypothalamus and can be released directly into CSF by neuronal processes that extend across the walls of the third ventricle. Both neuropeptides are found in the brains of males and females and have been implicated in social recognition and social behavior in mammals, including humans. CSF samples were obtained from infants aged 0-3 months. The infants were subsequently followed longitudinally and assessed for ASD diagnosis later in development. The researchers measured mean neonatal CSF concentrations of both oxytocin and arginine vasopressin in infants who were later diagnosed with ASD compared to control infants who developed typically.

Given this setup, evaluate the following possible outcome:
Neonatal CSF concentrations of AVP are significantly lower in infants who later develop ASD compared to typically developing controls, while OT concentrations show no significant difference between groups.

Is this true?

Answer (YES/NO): YES